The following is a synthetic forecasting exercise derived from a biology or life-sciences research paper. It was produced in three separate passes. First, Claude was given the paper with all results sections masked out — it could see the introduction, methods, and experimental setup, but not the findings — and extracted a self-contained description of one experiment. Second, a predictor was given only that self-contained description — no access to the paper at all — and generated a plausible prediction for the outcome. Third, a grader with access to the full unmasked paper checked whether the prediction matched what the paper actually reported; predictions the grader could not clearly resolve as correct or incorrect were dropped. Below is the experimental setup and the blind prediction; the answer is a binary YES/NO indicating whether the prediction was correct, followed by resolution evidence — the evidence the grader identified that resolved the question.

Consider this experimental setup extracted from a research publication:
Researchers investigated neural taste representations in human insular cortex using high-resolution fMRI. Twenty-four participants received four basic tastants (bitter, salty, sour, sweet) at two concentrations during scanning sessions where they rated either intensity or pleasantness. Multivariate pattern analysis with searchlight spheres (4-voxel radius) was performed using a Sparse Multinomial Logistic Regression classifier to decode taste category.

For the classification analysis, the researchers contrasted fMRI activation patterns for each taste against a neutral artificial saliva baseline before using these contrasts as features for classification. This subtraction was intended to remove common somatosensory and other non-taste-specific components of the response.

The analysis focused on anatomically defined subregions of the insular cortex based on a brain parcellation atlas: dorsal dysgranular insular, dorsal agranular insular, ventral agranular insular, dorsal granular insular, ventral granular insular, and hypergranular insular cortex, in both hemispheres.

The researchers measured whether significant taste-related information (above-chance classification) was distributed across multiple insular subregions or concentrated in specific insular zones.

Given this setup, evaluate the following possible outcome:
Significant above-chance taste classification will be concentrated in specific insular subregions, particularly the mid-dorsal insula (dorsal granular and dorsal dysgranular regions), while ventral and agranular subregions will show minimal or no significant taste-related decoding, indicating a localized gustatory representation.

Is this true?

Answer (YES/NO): NO